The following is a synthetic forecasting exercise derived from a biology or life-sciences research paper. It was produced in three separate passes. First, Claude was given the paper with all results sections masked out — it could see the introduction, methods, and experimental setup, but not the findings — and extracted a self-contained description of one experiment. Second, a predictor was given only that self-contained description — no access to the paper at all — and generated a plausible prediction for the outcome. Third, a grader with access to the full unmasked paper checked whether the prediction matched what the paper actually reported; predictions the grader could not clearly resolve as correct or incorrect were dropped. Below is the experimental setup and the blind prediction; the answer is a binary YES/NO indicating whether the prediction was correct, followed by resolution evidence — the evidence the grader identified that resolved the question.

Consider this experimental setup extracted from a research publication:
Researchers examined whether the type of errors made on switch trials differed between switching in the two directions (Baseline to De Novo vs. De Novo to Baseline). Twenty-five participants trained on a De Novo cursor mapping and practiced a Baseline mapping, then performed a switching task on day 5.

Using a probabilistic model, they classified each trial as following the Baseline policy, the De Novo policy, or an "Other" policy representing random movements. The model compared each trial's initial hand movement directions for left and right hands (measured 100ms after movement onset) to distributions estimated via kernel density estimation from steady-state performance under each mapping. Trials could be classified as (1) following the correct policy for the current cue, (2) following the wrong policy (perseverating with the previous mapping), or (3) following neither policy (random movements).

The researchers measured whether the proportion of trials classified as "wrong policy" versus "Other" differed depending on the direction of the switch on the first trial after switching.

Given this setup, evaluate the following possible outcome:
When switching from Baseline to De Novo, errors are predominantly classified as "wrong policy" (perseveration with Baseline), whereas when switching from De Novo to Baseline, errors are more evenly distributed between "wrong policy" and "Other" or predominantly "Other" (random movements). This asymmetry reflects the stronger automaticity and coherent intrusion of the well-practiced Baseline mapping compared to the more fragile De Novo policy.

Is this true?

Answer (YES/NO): NO